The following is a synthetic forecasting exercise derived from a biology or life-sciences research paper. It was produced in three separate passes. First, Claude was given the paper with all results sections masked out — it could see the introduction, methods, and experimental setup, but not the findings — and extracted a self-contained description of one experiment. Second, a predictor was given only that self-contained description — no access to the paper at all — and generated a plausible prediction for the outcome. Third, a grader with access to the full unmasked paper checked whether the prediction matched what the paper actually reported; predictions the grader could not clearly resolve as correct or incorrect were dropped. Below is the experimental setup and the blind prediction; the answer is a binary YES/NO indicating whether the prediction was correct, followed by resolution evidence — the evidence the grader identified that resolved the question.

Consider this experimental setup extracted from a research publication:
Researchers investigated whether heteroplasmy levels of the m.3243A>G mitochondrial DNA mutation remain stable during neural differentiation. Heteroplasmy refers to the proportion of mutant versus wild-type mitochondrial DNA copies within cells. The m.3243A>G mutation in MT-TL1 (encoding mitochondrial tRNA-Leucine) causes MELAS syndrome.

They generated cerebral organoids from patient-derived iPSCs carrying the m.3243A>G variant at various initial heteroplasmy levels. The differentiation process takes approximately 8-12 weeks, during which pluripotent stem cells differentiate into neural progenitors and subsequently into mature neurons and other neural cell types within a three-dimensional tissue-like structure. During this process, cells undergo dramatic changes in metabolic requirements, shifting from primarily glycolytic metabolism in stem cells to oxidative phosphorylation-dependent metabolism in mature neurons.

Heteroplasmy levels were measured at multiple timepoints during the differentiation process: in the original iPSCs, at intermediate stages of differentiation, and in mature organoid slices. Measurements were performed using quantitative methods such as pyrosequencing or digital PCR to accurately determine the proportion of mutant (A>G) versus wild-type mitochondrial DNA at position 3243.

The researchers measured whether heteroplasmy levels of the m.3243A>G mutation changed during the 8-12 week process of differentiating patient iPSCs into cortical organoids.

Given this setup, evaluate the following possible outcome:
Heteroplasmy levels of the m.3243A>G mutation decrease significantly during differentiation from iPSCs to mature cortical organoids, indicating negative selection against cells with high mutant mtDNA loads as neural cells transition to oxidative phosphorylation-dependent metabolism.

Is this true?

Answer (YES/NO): NO